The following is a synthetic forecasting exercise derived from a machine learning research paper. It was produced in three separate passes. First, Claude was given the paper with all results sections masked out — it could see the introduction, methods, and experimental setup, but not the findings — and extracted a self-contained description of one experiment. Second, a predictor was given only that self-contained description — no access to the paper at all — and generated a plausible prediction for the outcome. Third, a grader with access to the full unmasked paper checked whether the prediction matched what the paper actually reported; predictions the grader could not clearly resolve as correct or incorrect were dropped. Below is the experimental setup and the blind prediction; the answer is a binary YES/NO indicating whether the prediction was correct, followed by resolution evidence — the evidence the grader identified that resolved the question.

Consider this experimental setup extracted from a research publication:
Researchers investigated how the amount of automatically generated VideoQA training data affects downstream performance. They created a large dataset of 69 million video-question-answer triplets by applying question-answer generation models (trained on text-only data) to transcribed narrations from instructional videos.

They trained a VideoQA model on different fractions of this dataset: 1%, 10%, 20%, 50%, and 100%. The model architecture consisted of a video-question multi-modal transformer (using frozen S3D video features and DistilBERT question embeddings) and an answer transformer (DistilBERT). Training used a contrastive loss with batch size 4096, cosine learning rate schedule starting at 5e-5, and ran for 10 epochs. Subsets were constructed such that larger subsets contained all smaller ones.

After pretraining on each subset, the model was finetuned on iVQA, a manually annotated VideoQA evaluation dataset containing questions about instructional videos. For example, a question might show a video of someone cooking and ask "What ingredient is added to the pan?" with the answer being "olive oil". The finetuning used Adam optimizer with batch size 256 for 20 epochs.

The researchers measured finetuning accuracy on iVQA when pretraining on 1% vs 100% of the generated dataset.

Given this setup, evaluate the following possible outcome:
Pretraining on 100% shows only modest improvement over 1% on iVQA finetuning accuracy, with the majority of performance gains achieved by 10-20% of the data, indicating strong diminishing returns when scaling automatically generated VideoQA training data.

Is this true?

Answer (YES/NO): NO